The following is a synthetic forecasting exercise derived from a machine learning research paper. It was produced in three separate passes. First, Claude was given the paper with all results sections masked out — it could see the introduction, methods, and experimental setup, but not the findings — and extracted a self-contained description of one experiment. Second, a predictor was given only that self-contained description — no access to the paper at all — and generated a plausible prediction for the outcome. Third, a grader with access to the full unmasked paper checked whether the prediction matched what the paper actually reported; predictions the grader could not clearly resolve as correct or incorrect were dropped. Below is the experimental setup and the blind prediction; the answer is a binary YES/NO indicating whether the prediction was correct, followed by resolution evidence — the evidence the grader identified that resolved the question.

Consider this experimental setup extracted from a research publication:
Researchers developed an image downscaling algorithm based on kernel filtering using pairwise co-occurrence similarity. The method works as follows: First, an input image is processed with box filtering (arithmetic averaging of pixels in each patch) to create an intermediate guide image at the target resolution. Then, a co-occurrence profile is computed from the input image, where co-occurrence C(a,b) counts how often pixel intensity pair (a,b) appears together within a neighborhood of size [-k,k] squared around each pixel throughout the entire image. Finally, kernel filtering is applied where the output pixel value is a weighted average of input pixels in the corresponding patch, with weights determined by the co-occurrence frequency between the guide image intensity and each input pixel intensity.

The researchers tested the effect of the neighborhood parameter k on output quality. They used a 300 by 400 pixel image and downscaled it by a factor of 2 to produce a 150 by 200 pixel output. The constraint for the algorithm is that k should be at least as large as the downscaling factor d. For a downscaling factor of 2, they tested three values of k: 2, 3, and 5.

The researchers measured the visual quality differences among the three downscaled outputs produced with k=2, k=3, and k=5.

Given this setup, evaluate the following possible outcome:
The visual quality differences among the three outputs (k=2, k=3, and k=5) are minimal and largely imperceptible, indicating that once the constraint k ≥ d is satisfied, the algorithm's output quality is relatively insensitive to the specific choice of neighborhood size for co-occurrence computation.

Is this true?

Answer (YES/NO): YES